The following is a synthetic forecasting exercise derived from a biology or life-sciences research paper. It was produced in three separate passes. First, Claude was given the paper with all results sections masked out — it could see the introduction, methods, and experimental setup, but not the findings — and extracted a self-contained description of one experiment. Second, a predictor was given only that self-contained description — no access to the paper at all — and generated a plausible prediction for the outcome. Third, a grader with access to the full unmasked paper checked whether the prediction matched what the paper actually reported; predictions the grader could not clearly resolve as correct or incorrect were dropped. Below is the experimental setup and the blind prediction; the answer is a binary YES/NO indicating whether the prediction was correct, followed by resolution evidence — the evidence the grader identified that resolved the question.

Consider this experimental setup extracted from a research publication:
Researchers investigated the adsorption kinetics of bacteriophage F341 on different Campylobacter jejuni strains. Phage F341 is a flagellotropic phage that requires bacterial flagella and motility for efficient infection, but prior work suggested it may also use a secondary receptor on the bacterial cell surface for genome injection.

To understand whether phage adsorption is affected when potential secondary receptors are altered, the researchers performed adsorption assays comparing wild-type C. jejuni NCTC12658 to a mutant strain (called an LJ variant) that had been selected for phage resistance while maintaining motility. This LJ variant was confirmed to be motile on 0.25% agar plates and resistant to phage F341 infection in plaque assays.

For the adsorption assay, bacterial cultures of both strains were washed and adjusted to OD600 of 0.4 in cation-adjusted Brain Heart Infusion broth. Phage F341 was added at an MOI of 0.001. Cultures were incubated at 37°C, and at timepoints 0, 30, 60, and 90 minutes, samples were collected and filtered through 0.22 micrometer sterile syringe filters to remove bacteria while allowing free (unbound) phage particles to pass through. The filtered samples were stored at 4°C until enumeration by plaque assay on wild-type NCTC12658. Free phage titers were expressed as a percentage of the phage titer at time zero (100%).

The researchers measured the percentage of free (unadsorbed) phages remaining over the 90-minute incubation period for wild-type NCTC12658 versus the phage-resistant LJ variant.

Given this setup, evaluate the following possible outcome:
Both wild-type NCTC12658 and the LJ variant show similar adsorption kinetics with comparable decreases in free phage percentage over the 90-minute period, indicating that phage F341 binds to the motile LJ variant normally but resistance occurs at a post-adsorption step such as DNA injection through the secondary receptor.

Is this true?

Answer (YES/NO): NO